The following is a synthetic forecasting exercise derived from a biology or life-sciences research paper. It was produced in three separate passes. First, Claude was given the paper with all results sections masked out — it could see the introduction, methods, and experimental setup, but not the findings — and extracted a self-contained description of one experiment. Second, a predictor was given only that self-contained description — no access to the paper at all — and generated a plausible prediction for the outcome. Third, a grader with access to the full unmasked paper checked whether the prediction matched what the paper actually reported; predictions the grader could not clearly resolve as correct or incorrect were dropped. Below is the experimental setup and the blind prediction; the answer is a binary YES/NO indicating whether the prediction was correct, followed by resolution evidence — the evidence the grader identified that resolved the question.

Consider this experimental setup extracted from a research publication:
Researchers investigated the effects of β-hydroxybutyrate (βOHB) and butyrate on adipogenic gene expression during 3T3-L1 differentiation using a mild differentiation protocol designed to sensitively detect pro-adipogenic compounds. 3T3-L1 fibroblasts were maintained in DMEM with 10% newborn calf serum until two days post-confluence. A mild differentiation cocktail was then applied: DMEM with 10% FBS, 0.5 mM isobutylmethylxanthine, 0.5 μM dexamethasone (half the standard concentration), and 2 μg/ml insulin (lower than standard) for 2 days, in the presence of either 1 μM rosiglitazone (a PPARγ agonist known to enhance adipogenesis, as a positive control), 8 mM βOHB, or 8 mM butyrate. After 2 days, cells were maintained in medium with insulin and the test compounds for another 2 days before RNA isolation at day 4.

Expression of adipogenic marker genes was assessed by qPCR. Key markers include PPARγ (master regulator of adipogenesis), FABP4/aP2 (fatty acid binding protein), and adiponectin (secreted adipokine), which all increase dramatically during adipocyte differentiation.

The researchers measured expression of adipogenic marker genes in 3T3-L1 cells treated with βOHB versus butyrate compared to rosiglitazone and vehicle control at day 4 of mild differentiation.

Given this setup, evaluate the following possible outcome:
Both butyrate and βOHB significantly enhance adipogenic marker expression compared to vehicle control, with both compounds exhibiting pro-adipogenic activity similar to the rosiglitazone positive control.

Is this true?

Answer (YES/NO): NO